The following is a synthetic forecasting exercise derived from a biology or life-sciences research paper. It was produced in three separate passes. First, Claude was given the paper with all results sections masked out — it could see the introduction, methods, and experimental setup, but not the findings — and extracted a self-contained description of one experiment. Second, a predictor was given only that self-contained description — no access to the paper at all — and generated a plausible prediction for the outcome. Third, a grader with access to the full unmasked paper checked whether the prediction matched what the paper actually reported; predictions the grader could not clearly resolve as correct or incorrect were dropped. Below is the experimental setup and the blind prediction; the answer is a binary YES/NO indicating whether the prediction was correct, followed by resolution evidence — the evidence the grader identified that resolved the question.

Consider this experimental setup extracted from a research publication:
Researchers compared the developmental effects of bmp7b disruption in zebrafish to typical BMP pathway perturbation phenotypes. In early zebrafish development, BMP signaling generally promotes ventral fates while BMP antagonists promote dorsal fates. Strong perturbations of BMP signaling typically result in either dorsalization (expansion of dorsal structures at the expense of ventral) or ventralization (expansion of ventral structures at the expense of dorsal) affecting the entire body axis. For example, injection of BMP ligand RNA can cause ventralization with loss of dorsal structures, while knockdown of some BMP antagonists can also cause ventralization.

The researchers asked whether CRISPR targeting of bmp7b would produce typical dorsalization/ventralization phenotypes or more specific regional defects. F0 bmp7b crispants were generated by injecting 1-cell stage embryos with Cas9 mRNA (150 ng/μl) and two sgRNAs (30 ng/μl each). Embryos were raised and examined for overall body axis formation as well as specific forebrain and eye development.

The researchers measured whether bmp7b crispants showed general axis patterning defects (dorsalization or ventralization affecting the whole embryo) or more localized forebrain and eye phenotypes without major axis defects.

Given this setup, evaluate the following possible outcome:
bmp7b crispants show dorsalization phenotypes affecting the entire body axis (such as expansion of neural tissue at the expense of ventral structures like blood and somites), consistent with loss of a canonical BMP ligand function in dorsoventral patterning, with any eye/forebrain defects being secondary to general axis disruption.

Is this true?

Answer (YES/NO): NO